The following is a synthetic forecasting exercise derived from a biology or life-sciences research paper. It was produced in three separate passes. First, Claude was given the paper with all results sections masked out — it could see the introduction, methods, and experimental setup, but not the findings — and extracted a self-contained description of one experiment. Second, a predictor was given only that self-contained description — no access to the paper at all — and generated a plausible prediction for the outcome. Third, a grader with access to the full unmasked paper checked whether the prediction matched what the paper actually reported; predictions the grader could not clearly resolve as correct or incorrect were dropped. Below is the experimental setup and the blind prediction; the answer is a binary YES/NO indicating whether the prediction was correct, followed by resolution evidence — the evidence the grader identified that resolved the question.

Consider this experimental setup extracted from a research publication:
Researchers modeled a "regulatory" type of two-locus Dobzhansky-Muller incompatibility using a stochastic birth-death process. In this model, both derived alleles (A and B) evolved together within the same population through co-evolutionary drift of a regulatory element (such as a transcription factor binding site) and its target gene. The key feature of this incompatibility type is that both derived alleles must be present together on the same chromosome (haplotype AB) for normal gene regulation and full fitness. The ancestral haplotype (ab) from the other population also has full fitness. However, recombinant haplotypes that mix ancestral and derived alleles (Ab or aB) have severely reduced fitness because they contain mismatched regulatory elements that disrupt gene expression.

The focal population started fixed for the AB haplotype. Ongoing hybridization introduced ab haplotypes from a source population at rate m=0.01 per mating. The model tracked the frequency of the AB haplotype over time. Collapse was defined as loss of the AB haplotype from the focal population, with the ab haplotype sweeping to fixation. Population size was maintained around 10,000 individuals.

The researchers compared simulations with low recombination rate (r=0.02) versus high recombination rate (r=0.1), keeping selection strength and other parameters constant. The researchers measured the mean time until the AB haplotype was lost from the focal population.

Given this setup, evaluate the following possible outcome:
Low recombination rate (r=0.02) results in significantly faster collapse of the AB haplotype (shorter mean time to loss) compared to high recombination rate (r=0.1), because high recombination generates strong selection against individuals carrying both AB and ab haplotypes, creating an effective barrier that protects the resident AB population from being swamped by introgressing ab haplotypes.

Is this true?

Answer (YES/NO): NO